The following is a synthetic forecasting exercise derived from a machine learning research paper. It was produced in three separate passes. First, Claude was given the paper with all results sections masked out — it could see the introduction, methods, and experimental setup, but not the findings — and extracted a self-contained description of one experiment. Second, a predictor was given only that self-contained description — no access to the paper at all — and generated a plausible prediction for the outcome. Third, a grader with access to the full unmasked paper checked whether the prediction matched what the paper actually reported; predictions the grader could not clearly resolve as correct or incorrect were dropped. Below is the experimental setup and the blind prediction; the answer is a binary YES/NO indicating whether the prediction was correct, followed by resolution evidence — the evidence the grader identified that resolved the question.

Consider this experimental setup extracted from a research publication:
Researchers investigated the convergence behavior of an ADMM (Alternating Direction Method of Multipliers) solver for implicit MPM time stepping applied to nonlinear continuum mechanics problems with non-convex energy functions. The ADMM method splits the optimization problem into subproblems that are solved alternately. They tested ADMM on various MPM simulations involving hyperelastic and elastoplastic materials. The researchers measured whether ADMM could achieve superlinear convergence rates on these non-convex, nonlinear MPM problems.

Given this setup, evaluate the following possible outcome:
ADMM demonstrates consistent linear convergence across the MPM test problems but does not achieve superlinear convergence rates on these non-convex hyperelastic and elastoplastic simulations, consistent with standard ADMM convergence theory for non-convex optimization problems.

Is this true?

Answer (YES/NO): YES